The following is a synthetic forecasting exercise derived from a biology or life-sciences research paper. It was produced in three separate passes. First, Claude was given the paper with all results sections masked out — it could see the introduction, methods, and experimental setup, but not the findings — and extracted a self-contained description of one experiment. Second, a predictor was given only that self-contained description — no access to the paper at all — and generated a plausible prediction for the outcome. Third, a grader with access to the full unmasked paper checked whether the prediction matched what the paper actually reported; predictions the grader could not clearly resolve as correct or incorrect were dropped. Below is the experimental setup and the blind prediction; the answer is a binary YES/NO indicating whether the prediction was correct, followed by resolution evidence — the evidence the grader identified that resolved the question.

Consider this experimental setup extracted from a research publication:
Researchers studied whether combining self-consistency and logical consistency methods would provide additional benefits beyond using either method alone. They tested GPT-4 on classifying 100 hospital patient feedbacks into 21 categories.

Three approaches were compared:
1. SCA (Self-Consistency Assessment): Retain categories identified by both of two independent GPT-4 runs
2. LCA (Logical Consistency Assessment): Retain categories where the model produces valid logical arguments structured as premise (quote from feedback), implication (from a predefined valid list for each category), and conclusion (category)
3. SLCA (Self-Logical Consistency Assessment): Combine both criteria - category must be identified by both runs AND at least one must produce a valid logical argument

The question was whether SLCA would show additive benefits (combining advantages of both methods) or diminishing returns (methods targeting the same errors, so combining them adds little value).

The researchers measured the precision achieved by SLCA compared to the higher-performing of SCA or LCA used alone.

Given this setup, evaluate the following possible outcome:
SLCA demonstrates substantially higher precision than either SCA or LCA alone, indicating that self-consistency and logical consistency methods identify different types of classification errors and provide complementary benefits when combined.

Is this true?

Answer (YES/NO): NO